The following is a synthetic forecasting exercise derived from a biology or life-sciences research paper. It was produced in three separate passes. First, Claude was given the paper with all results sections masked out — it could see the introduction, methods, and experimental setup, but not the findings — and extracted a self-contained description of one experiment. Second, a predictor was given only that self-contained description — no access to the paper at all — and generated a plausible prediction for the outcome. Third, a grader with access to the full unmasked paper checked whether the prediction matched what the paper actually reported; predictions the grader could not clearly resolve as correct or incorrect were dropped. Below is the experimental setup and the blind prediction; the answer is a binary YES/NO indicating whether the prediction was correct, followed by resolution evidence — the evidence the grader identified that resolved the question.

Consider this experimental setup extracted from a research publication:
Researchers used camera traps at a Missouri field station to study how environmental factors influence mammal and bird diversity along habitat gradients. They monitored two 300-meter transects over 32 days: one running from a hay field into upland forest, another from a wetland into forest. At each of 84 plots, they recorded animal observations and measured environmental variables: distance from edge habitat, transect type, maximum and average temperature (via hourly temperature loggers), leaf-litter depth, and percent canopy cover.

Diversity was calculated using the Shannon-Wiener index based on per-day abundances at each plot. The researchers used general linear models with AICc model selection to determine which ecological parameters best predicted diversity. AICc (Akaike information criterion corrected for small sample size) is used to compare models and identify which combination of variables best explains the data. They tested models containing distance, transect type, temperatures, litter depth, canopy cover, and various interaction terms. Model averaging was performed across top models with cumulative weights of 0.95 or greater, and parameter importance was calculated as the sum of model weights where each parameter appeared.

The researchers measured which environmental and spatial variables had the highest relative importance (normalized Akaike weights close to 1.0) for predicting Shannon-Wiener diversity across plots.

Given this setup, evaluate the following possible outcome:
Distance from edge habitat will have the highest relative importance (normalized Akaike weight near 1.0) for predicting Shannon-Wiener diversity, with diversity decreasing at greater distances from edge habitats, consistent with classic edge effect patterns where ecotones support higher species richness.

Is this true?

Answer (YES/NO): NO